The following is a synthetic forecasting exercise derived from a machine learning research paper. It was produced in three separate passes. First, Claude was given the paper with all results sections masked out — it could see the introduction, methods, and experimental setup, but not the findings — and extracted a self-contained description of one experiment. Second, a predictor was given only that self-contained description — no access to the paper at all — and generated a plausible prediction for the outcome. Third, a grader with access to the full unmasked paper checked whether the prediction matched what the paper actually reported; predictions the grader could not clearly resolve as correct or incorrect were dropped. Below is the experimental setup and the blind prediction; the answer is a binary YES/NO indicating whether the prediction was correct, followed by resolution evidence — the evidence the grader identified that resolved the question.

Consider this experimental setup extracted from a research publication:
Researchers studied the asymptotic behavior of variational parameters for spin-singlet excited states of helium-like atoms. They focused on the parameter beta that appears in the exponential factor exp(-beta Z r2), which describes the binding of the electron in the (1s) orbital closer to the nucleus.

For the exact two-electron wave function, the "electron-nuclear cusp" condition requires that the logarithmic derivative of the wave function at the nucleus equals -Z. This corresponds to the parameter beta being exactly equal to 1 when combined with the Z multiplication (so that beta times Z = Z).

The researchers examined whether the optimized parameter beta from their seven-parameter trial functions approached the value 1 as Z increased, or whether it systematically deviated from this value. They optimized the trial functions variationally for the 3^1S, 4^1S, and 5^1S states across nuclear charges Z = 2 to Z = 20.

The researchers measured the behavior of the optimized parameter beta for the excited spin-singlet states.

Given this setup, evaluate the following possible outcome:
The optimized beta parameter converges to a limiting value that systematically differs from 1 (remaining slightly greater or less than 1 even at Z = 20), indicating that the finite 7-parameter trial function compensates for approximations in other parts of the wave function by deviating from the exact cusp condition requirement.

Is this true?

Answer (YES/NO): NO